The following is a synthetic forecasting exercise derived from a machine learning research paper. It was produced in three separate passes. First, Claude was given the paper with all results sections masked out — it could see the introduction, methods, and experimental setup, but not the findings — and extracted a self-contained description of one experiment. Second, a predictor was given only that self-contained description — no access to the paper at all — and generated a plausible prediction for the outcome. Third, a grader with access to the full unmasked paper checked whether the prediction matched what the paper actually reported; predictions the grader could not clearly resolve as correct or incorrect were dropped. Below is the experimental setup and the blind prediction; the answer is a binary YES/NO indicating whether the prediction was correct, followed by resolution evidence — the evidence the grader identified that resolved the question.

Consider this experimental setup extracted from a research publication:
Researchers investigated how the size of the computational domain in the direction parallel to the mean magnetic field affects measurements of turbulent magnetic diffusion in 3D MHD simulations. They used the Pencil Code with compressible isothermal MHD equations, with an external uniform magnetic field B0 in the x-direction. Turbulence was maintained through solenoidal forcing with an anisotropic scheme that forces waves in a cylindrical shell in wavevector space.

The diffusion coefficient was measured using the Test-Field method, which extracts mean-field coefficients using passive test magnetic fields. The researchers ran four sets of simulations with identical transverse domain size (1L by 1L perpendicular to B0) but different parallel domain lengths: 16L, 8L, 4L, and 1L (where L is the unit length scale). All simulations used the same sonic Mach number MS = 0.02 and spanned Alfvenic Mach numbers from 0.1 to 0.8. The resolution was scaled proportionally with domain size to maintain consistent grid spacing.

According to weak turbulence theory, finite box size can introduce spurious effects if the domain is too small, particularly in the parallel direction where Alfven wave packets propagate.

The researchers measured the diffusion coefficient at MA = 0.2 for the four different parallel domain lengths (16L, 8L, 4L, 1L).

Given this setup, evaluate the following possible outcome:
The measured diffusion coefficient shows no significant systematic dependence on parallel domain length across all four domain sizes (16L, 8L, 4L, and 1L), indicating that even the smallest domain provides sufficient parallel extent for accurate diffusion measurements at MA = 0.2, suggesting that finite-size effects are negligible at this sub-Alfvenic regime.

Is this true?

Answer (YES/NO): NO